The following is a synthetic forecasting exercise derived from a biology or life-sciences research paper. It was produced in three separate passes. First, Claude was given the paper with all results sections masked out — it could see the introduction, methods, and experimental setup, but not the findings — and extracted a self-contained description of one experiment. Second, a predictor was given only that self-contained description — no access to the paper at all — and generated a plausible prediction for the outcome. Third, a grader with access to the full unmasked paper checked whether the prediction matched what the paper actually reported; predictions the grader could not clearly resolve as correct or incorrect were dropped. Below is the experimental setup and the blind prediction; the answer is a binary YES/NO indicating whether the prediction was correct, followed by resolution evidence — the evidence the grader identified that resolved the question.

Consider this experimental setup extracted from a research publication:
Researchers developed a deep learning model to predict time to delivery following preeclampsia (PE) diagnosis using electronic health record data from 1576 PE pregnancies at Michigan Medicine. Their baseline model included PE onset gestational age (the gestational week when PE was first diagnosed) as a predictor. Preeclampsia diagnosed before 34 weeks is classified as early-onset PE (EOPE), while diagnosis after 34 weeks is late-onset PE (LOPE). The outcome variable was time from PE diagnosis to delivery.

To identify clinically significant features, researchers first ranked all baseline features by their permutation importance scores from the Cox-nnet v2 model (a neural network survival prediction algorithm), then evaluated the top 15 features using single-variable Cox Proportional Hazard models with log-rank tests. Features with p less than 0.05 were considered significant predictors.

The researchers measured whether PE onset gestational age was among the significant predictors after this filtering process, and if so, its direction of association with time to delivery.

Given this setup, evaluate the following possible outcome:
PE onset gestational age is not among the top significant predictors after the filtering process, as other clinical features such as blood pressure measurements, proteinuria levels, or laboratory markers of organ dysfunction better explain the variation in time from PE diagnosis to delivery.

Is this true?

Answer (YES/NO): NO